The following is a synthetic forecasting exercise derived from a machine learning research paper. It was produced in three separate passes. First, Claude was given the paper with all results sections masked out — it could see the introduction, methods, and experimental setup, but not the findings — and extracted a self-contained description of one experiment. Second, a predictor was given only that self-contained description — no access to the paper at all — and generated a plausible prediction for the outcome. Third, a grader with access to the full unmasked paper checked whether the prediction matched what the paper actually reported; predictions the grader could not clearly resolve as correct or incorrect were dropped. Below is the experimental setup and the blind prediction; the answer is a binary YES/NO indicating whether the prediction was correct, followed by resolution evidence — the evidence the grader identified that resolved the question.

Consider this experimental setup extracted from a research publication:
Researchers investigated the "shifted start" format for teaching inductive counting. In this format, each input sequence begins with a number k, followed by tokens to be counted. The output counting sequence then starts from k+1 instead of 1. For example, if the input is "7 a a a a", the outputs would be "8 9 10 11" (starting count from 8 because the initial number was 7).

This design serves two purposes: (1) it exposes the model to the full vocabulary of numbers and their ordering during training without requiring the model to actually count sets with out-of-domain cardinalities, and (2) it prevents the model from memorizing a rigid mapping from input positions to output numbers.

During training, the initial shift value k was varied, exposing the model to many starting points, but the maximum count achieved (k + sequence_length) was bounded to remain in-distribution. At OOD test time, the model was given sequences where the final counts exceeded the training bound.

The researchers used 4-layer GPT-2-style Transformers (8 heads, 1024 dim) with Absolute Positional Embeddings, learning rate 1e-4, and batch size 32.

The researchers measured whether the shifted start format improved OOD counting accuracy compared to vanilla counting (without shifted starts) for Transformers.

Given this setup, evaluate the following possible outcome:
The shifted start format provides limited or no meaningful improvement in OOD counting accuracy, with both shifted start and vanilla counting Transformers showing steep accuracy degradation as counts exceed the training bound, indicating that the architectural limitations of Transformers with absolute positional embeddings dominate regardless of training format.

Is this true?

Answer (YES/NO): NO